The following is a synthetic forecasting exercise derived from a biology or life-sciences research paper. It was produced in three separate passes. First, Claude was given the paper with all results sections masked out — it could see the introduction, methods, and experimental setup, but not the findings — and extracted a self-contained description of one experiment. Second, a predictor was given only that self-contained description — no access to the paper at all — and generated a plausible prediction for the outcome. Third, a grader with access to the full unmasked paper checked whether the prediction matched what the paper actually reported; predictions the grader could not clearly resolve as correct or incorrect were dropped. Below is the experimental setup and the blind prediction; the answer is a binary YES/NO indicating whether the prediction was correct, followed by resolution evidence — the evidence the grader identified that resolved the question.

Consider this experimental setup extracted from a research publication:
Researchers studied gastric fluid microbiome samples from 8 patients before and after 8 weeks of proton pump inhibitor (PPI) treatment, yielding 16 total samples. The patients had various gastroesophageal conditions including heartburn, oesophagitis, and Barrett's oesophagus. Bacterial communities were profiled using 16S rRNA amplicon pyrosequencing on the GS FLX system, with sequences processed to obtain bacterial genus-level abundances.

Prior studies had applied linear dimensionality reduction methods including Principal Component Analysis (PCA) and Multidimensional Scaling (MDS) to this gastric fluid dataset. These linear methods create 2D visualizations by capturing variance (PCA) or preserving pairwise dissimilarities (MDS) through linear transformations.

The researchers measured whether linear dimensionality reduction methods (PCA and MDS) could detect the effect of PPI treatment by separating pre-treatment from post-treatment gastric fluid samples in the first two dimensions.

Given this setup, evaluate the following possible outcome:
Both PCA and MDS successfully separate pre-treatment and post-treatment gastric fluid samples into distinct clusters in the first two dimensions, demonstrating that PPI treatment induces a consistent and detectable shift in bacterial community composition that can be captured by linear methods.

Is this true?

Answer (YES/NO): NO